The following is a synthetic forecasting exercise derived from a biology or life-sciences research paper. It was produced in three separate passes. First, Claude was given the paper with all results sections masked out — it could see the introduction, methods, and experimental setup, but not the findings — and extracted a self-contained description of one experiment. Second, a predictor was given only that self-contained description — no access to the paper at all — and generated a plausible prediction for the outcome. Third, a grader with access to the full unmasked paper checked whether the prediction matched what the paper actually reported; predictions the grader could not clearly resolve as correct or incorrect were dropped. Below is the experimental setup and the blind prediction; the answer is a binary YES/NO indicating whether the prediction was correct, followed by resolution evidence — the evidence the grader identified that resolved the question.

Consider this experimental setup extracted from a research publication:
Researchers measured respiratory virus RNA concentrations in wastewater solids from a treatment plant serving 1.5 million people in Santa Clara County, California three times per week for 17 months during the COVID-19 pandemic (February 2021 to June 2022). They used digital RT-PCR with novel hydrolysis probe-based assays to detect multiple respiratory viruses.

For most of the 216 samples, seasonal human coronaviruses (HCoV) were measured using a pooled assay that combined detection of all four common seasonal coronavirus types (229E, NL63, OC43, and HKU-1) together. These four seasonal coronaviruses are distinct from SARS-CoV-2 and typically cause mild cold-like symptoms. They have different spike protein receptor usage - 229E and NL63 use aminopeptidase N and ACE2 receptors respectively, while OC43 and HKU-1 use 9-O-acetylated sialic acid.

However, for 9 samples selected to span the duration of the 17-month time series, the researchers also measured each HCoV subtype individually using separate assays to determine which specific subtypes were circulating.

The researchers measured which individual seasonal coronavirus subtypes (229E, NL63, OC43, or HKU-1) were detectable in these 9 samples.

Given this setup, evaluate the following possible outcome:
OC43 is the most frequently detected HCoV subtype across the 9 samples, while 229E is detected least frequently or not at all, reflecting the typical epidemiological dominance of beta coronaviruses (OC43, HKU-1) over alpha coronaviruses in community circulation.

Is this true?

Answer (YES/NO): NO